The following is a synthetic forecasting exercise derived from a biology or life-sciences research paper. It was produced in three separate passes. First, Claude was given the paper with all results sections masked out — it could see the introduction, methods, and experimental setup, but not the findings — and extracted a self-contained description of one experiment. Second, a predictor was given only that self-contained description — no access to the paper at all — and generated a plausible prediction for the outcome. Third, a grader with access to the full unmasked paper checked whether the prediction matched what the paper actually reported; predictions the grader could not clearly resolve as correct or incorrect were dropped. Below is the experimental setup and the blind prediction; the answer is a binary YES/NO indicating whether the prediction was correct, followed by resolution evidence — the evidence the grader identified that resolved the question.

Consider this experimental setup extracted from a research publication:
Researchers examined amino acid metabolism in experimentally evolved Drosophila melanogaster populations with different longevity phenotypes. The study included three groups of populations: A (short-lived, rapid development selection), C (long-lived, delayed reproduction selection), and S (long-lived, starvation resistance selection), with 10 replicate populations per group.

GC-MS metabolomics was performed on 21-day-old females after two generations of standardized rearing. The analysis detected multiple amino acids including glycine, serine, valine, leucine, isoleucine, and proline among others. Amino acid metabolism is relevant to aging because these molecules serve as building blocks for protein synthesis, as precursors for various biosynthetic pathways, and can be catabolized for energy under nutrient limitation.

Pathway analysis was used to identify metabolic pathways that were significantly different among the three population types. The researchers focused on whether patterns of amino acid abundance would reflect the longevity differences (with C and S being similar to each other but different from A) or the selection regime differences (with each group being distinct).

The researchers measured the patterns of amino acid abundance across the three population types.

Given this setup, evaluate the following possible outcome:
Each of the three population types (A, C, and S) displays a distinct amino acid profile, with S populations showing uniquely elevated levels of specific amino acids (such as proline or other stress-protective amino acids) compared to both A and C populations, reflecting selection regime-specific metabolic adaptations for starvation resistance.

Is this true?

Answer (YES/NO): NO